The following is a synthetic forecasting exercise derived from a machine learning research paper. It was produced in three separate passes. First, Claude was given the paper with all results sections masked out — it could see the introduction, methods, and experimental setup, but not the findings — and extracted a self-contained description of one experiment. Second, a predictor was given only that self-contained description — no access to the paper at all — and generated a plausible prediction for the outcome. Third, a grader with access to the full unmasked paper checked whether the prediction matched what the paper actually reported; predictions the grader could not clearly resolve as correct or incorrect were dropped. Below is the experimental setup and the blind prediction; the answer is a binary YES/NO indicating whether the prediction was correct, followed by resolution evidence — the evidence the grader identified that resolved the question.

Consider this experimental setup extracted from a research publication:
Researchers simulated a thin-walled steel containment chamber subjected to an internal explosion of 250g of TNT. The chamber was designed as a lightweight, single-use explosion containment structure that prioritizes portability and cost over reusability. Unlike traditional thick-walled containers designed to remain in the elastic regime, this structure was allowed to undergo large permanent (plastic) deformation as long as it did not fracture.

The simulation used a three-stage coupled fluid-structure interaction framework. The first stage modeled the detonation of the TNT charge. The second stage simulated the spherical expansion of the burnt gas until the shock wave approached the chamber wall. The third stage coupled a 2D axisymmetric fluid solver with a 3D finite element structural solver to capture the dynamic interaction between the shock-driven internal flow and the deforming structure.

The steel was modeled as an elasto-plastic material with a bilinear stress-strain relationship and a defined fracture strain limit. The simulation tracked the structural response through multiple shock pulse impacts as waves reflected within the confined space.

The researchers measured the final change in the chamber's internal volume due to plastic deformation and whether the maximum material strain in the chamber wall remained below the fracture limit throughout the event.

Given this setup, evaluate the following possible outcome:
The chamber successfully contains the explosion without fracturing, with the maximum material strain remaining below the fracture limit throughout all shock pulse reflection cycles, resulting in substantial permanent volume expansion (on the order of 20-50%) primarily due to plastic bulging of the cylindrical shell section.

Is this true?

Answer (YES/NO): YES